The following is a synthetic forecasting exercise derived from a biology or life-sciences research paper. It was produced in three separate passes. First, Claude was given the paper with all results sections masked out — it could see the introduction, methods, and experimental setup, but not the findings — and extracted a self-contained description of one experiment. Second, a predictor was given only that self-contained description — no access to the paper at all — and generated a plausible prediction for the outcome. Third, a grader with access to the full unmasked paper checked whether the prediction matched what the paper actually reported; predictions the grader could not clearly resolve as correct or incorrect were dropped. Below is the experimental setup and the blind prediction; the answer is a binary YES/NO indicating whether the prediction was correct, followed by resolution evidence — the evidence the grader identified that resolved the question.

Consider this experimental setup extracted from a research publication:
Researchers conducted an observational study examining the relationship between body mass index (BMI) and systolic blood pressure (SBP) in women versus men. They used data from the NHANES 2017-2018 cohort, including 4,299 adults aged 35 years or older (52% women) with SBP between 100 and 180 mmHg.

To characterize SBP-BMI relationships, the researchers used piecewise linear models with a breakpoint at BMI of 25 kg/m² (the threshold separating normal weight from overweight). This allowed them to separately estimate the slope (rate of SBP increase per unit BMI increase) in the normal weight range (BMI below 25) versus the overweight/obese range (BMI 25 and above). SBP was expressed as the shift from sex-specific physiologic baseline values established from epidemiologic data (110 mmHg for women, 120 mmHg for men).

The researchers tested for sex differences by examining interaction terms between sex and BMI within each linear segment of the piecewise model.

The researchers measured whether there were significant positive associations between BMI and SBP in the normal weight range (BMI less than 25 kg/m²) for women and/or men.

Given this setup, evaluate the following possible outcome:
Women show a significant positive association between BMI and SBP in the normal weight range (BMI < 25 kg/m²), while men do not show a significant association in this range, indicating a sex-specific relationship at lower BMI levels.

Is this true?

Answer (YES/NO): NO